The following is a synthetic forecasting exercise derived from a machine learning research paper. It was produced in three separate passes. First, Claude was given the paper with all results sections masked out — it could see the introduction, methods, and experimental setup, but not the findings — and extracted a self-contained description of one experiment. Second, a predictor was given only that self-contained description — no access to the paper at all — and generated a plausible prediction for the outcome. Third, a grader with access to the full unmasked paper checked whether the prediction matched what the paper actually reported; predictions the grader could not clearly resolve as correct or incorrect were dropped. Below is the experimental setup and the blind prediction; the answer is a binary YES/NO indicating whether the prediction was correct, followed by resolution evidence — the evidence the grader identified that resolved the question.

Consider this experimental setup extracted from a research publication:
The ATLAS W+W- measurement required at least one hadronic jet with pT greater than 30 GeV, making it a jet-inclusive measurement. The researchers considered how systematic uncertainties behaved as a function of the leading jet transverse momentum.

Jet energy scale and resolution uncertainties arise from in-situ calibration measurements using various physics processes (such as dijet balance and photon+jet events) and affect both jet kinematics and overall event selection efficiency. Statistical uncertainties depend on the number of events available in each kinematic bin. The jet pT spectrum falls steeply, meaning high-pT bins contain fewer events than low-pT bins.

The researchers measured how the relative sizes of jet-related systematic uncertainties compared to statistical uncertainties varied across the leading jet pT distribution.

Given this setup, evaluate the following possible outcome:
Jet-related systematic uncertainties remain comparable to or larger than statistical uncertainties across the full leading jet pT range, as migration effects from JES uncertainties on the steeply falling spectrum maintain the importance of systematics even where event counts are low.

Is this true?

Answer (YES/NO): NO